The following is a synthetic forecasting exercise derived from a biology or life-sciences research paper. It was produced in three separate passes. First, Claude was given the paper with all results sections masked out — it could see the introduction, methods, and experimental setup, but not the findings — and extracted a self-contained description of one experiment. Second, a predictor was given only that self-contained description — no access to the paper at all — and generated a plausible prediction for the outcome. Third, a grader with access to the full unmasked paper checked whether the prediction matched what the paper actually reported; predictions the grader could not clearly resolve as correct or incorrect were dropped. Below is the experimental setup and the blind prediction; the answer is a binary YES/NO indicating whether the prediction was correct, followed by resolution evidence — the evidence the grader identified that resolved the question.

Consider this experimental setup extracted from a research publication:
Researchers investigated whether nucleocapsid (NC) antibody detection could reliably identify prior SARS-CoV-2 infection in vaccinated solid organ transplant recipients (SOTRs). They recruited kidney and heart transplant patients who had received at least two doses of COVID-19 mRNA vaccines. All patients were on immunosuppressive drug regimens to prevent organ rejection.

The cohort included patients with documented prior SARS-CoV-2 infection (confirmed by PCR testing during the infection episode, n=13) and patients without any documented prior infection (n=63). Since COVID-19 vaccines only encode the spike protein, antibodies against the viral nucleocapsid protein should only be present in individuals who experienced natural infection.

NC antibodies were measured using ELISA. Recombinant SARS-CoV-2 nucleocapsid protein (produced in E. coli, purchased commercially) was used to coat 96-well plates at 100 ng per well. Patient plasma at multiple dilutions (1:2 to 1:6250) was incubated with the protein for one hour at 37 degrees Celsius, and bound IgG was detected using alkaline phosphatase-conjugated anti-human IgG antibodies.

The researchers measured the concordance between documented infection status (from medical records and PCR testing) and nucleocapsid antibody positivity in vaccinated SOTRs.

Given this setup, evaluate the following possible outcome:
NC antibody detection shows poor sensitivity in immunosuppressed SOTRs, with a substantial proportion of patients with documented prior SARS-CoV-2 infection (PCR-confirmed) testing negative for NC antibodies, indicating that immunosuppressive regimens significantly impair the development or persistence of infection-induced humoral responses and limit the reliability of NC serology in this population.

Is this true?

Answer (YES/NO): NO